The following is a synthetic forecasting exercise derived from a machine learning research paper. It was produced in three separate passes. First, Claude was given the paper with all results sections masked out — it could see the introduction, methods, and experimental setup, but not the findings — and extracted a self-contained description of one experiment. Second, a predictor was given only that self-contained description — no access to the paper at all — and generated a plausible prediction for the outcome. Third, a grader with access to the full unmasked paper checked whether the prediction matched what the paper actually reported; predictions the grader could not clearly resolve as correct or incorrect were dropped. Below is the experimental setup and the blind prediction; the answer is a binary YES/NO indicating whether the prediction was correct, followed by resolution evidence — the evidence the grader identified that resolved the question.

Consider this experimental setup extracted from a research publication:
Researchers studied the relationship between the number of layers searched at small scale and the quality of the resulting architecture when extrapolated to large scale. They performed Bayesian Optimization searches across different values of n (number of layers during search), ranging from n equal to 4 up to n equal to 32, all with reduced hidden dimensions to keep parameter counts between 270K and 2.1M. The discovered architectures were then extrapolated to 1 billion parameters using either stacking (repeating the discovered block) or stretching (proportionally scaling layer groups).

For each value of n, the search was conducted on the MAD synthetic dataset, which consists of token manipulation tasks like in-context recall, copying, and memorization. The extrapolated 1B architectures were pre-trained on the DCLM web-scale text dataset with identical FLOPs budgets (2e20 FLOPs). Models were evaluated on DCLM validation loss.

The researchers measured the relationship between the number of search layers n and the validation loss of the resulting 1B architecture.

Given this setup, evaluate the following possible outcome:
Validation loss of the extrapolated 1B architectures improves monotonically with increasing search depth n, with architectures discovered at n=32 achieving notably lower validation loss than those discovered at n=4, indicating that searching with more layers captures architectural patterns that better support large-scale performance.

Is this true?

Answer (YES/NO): NO